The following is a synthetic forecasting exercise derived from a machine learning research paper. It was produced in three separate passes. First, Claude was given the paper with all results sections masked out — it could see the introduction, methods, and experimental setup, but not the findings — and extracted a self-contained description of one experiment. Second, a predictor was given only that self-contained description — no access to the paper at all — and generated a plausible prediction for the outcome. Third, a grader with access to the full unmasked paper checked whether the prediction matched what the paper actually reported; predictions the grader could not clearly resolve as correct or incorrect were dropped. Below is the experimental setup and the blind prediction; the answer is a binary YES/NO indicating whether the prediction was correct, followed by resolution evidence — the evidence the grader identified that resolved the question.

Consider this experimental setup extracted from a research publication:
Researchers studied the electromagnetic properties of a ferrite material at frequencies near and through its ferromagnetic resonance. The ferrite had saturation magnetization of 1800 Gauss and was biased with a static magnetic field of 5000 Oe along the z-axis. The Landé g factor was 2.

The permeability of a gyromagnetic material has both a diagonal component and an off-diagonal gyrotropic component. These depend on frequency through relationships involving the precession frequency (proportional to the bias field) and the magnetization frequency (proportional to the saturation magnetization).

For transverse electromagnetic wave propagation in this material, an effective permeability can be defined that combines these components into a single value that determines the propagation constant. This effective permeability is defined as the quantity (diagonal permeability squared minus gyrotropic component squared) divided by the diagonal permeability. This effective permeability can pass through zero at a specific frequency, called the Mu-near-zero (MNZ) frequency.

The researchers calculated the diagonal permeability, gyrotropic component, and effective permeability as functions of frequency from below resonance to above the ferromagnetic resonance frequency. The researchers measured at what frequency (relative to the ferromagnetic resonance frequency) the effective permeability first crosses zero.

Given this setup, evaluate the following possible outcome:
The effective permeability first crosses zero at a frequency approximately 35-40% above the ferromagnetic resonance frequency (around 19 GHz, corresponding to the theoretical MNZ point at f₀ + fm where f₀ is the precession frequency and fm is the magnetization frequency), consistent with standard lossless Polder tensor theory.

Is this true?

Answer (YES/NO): NO